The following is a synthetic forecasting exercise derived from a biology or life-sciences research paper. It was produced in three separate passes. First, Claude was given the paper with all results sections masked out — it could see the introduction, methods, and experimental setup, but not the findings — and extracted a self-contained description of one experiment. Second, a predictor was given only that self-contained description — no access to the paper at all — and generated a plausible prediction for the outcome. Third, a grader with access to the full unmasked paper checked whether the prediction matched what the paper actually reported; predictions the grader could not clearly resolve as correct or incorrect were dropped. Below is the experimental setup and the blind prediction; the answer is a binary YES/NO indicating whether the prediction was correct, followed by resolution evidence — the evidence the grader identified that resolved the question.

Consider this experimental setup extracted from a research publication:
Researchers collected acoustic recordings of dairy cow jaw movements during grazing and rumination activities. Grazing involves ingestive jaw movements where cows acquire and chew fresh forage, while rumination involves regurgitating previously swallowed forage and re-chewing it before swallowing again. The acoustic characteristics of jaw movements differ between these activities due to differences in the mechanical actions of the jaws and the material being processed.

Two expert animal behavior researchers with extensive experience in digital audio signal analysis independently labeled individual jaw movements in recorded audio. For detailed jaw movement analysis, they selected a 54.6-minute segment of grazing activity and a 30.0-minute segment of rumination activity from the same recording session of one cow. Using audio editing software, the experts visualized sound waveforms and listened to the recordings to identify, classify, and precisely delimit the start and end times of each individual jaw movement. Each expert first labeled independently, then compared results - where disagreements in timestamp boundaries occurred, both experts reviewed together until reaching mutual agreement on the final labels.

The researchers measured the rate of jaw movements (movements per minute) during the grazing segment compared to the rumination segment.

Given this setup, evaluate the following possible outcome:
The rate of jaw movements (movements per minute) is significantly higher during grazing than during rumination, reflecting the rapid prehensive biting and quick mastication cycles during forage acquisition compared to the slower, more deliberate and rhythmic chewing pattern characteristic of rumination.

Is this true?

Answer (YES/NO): YES